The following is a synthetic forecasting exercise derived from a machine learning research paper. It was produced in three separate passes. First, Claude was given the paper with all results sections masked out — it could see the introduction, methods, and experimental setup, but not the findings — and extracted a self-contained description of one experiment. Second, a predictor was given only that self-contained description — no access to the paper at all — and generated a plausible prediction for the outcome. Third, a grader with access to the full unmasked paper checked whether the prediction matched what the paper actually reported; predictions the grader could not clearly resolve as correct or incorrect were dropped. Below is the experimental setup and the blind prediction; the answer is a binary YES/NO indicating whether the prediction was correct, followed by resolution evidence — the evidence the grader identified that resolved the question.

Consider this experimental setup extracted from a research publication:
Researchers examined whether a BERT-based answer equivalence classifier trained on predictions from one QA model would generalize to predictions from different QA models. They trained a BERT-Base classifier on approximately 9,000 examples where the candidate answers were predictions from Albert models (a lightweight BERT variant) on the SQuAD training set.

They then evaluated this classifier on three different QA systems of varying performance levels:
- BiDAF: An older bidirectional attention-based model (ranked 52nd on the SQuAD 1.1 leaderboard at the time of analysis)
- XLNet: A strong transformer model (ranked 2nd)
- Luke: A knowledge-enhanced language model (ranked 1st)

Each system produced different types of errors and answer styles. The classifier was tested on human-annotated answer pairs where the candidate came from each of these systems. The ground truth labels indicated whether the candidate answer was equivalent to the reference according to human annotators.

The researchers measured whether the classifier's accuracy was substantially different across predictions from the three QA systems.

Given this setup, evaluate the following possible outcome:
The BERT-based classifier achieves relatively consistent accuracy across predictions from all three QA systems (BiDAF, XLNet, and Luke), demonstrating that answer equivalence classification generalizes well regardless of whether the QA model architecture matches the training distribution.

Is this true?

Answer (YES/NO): YES